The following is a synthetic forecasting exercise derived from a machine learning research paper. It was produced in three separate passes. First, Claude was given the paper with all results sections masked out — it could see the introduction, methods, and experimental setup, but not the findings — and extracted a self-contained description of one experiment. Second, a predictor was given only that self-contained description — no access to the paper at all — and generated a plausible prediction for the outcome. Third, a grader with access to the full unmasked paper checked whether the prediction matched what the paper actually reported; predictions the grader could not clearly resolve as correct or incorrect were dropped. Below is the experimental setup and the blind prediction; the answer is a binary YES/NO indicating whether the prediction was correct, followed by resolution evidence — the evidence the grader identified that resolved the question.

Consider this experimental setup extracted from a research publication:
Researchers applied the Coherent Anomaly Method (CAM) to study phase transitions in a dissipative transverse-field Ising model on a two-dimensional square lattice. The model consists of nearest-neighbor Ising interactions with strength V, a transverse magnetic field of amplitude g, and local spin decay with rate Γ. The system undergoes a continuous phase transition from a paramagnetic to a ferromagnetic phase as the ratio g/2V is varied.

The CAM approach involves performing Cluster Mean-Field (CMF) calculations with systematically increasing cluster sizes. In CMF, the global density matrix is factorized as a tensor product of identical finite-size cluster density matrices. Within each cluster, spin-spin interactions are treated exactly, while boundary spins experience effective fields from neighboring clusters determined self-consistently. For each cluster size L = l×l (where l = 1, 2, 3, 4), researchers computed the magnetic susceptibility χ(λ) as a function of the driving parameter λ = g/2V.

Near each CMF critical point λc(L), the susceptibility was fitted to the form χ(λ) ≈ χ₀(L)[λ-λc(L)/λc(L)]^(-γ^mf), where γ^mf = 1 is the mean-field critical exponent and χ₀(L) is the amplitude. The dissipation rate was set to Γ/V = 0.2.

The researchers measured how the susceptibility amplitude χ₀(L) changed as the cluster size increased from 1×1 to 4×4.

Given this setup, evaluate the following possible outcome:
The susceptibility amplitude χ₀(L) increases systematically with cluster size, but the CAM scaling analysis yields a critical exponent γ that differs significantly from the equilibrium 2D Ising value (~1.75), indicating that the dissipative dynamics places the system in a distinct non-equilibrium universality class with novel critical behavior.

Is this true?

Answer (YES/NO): YES